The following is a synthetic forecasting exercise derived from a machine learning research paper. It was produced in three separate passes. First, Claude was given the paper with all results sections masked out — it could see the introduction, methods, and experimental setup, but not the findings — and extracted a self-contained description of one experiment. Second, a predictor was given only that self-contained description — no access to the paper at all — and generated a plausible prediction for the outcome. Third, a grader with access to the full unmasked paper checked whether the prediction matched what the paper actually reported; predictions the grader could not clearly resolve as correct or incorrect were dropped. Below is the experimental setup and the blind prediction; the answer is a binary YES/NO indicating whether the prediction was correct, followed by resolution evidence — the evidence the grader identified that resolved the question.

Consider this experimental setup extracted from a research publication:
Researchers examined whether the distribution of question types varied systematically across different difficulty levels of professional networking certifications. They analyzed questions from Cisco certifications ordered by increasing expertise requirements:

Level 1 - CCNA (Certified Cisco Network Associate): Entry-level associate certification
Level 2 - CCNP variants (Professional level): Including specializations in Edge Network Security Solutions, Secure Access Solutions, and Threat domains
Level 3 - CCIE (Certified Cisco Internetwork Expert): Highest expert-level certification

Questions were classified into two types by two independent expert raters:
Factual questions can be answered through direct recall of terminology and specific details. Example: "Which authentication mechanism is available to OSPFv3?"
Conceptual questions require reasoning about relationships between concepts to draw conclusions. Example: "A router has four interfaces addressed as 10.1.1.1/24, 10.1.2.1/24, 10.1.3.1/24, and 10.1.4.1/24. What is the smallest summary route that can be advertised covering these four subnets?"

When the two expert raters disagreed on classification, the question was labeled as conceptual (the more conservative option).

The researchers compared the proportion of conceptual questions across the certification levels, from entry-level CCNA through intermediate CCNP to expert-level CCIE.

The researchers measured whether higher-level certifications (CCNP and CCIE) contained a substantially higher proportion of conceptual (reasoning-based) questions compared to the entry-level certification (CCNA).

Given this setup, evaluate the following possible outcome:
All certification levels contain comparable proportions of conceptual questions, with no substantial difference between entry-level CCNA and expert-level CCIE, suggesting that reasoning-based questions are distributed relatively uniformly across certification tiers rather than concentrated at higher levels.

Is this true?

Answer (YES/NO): YES